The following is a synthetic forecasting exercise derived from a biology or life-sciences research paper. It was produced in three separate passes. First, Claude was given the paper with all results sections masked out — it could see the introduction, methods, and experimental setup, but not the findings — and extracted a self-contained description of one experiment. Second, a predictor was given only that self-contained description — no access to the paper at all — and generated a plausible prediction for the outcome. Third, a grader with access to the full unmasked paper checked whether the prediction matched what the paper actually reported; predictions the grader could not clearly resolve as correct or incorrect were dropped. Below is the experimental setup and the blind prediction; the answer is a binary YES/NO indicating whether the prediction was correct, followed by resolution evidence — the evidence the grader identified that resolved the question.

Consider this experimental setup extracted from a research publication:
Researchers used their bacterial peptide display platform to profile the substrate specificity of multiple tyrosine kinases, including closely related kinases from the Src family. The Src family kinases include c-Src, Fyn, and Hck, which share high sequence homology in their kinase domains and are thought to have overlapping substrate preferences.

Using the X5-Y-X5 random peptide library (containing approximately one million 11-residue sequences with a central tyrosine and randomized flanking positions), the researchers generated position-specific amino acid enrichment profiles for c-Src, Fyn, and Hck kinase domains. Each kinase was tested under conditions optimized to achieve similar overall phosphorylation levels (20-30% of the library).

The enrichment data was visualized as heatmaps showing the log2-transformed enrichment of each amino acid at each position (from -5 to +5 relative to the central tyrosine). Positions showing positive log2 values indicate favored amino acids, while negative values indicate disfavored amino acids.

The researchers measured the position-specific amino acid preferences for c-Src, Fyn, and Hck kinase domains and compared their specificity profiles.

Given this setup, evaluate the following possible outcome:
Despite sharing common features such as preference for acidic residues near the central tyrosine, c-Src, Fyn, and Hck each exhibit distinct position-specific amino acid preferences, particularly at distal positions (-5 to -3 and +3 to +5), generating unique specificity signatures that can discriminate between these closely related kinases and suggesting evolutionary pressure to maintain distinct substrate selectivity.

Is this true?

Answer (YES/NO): NO